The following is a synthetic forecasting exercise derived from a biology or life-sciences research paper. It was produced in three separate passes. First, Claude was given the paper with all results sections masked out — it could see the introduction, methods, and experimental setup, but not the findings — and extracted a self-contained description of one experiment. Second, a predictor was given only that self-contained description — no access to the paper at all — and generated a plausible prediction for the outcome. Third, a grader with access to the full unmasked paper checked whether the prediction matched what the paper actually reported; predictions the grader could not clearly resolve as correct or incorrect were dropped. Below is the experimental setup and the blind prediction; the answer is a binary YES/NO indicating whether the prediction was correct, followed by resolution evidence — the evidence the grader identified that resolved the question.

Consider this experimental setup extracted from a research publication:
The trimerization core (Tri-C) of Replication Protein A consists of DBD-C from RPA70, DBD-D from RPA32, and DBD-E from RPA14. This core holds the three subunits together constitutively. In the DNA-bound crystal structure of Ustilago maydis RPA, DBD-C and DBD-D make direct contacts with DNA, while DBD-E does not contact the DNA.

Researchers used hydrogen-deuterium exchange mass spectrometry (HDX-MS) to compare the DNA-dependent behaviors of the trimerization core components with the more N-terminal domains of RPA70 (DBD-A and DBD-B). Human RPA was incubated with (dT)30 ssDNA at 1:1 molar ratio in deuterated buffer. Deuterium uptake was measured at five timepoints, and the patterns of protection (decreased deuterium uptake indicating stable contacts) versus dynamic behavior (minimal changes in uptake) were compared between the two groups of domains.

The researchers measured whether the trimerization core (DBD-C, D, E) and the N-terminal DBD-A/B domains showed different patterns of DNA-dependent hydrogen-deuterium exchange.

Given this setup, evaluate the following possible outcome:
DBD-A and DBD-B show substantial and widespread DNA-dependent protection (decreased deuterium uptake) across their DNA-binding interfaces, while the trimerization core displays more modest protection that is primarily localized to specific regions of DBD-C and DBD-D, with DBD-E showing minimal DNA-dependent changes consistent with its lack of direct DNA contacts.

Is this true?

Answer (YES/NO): NO